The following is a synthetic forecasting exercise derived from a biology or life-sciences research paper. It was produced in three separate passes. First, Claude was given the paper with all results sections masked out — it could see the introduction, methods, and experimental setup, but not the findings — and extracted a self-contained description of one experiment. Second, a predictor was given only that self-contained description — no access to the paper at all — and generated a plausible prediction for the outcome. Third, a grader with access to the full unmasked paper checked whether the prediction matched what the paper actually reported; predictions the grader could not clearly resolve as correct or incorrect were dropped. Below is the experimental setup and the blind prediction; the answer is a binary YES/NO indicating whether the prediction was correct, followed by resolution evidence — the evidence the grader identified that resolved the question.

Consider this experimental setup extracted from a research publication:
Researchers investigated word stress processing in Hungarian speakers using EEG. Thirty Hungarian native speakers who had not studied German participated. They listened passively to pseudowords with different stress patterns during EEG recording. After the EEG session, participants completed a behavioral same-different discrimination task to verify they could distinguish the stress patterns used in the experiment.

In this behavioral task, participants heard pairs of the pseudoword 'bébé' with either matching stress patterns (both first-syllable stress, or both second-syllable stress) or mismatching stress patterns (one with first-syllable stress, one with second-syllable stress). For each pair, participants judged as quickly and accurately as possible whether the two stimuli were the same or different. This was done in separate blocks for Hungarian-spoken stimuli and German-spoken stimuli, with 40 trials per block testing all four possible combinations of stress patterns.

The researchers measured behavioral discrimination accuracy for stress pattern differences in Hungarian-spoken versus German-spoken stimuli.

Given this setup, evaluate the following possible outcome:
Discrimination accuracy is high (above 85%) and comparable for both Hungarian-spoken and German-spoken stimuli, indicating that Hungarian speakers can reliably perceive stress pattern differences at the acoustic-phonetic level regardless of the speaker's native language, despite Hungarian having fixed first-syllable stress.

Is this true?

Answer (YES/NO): YES